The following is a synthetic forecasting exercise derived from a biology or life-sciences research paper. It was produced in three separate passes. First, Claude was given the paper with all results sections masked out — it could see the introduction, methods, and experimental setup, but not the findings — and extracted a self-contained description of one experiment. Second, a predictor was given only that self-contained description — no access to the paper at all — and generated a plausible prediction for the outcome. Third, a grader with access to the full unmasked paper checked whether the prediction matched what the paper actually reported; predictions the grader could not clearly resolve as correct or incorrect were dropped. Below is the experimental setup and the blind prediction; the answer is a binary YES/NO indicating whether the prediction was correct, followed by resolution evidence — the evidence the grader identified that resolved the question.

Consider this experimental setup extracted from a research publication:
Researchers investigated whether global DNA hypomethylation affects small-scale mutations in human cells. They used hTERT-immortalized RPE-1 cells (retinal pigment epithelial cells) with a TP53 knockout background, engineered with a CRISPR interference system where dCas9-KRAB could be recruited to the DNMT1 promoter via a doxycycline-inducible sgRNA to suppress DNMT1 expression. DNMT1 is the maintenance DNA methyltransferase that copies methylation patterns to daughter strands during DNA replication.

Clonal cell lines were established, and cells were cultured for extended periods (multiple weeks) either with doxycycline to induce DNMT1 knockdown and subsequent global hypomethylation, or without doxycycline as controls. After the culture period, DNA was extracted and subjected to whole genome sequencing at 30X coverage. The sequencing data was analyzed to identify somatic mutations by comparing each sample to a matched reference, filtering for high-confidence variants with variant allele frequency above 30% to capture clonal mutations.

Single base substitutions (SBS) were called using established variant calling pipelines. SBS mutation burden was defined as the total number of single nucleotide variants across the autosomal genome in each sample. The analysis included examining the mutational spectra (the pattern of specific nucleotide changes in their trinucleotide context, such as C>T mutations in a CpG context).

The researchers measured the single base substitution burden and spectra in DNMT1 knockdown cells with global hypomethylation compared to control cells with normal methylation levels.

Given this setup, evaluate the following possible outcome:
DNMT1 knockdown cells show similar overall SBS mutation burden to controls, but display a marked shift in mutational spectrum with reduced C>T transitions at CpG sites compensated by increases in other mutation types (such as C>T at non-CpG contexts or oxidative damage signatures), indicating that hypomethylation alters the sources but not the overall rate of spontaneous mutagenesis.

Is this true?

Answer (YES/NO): NO